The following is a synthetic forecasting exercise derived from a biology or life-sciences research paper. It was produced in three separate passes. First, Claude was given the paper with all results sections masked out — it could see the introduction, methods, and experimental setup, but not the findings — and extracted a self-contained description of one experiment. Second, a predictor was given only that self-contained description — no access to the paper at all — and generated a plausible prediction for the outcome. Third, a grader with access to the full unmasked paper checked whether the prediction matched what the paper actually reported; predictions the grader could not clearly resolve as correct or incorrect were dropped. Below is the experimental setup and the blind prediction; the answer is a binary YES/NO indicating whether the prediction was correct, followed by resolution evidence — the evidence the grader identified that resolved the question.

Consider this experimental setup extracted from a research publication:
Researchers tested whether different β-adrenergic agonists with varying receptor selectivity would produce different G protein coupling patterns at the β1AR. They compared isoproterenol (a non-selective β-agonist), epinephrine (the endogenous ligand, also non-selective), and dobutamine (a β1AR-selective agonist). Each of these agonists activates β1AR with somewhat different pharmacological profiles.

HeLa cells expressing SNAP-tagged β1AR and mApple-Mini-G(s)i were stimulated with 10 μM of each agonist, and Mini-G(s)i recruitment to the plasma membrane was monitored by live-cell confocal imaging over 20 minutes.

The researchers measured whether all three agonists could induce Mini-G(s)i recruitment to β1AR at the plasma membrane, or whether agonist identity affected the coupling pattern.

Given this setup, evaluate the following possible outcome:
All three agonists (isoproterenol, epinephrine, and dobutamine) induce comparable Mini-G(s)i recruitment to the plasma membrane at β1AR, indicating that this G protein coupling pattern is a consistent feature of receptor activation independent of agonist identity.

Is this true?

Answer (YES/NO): NO